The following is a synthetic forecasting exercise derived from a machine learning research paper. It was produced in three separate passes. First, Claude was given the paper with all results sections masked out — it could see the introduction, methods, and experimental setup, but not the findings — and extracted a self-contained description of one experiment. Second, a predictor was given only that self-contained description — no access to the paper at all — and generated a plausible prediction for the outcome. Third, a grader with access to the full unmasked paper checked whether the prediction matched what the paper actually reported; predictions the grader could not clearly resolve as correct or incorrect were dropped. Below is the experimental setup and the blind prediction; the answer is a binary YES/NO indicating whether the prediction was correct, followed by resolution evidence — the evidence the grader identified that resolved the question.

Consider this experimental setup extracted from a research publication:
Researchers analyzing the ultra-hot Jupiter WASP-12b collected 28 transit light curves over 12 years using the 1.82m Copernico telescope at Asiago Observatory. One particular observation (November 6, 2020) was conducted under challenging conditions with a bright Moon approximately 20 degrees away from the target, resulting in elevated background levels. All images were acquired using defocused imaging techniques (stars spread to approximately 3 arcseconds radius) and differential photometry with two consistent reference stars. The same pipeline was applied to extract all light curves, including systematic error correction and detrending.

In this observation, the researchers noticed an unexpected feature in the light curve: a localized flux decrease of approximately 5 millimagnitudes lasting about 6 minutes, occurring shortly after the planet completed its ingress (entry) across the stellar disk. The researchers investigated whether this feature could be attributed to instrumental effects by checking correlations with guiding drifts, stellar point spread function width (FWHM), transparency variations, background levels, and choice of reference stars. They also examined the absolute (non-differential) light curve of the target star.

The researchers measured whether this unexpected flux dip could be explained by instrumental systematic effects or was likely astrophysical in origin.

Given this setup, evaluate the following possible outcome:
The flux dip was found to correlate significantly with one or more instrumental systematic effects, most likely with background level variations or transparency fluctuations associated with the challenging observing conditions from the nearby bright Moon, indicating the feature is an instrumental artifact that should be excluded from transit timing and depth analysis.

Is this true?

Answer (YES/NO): NO